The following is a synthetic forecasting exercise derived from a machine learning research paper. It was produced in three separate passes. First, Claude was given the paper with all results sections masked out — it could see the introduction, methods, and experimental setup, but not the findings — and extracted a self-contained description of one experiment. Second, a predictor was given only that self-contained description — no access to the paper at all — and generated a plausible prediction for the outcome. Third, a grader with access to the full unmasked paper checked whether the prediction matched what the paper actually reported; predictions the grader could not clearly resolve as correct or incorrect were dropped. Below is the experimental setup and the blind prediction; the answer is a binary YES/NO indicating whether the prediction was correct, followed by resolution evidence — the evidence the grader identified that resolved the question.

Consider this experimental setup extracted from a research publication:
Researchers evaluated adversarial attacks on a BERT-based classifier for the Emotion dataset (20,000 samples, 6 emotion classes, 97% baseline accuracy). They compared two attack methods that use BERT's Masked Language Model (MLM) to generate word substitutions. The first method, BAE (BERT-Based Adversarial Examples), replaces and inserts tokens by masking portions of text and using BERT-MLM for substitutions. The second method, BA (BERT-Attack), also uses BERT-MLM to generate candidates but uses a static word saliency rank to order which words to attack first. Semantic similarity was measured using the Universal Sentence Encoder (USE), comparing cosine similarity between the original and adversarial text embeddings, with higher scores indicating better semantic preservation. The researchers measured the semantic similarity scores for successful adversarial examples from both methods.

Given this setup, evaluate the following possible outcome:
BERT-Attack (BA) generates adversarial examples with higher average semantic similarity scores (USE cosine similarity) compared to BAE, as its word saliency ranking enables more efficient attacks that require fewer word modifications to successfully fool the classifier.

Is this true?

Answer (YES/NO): NO